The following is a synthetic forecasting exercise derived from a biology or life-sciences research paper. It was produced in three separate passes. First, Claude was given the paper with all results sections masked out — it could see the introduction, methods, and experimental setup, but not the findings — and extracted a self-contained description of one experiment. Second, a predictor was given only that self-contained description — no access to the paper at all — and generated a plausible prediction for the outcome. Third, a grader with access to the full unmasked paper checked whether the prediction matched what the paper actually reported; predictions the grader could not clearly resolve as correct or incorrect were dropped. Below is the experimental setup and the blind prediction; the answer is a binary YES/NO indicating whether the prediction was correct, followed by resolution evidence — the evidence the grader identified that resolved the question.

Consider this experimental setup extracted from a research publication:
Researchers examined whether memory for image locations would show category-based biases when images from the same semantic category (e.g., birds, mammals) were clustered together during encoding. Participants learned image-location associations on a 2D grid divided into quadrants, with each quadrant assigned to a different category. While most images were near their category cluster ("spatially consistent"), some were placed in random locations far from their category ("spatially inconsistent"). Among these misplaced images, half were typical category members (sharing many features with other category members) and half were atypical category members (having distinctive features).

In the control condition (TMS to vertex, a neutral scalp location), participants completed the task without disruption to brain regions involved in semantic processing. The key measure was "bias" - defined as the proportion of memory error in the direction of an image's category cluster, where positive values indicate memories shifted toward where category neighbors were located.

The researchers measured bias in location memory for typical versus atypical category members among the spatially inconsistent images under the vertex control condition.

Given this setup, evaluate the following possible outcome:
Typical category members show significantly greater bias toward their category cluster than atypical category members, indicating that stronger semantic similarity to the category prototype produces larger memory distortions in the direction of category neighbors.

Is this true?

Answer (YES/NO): YES